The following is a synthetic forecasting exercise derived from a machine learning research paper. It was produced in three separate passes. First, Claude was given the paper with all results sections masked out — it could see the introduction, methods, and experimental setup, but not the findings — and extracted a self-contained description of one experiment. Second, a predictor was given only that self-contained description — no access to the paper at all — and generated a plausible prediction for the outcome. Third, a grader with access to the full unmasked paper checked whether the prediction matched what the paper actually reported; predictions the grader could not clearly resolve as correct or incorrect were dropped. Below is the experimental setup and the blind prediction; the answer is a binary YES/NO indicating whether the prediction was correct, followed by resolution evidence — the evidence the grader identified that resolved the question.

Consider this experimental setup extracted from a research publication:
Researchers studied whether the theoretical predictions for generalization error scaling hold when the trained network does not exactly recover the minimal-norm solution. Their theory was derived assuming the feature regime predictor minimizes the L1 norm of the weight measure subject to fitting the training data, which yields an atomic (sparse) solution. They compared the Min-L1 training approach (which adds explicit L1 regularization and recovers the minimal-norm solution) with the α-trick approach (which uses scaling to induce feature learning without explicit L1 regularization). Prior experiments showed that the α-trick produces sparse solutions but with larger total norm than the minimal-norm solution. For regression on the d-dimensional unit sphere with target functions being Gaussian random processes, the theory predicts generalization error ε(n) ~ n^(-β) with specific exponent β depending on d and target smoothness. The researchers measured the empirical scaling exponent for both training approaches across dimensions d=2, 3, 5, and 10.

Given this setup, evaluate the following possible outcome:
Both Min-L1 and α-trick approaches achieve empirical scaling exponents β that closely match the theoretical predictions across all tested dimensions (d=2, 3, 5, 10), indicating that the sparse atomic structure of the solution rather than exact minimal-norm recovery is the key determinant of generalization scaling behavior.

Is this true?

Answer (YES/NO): YES